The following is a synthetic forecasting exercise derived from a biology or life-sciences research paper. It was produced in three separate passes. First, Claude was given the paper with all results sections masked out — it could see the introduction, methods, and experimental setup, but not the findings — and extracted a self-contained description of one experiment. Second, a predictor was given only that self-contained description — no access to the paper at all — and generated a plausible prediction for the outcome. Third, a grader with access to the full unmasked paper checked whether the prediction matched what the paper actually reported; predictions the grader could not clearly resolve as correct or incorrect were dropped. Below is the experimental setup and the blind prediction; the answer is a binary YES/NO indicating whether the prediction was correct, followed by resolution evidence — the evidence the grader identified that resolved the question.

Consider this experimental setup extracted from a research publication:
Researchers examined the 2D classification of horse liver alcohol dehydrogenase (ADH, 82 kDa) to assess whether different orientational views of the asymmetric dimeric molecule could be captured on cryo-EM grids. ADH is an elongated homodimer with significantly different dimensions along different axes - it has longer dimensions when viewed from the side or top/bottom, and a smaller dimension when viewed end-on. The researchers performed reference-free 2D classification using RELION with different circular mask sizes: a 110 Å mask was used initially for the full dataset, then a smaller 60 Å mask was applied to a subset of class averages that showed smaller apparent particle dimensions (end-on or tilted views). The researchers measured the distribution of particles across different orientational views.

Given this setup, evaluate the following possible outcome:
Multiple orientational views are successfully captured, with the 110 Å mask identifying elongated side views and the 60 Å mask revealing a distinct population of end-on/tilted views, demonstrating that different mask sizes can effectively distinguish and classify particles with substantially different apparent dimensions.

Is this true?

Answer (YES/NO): YES